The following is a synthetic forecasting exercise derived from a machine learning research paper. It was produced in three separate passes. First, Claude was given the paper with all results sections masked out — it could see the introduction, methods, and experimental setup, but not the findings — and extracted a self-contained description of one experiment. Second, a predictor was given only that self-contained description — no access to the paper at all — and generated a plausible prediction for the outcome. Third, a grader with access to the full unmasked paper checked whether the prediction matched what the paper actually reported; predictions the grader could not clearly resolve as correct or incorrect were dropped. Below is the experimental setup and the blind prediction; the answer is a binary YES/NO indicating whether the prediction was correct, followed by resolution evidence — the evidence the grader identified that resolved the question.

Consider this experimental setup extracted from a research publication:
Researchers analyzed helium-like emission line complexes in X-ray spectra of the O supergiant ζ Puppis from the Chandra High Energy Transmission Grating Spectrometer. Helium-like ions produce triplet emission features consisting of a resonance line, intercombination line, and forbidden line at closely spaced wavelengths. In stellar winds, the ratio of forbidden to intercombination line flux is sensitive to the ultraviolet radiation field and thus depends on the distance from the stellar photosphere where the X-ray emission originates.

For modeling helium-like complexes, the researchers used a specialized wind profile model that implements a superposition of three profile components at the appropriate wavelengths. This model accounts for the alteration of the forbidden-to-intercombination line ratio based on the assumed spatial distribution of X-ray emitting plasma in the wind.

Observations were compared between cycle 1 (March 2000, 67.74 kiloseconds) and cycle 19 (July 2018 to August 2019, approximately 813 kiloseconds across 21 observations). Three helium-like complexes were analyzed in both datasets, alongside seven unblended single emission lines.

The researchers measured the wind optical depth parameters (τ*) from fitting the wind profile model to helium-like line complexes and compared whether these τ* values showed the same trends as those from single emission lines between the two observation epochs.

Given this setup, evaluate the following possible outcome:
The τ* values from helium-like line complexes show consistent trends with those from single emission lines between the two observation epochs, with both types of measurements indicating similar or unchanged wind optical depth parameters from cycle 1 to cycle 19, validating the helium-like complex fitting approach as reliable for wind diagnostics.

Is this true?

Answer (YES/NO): NO